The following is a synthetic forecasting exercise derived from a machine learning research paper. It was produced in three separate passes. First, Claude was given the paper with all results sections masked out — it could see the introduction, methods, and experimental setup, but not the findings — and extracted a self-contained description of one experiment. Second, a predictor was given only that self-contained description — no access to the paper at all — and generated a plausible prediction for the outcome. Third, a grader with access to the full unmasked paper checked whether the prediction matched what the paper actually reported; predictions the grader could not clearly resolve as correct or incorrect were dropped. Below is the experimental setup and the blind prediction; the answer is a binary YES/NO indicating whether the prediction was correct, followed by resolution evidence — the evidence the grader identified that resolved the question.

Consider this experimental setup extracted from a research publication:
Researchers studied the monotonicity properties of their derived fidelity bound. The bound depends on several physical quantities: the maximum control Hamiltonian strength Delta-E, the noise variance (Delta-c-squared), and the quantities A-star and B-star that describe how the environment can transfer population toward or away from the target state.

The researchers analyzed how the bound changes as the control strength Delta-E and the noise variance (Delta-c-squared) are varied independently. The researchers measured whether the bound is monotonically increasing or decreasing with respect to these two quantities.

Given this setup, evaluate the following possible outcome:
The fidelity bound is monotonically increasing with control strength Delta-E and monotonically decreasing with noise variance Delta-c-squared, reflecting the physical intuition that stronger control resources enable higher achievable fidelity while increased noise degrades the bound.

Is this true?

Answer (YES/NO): YES